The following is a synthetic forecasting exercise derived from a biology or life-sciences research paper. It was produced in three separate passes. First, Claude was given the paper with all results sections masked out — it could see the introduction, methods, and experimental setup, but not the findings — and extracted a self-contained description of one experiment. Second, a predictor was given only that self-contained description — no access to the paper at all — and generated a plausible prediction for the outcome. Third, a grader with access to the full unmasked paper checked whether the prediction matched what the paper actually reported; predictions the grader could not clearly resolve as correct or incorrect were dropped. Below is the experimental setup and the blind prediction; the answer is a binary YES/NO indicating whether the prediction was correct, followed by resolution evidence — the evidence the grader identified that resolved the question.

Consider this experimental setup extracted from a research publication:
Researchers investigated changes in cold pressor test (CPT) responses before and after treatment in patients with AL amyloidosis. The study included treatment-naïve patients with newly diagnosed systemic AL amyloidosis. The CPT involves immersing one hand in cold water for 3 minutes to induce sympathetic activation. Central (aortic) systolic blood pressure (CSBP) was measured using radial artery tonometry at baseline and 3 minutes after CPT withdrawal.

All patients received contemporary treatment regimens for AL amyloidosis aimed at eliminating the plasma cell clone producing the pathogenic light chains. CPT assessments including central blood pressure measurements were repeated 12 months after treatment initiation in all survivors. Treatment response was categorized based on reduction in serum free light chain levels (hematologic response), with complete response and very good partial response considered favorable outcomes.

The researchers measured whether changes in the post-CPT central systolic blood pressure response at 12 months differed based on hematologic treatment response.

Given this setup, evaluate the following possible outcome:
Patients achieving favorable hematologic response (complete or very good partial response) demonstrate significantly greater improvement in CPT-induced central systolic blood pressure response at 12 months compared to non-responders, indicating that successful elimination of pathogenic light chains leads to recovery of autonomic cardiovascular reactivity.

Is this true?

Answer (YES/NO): YES